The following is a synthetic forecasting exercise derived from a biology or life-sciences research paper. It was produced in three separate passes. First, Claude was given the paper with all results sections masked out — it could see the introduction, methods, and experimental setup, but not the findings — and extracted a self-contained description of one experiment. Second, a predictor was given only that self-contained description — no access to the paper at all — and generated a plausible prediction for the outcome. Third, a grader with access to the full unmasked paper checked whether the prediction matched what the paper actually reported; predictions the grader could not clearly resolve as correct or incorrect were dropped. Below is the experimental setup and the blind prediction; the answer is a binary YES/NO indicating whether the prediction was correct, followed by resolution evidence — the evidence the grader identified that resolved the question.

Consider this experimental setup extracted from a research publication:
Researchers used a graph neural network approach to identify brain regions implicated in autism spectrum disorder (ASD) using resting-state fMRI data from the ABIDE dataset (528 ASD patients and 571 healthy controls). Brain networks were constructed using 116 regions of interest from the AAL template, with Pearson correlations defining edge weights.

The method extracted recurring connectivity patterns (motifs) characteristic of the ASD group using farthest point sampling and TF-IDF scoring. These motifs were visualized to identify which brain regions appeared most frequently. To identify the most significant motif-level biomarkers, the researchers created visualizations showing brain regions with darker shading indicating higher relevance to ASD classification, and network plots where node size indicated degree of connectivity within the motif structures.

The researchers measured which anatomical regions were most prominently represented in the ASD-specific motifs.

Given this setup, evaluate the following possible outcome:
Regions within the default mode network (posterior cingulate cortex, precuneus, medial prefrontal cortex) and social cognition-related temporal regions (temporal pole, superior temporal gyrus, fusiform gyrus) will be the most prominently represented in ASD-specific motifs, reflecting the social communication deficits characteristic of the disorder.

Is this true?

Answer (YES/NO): NO